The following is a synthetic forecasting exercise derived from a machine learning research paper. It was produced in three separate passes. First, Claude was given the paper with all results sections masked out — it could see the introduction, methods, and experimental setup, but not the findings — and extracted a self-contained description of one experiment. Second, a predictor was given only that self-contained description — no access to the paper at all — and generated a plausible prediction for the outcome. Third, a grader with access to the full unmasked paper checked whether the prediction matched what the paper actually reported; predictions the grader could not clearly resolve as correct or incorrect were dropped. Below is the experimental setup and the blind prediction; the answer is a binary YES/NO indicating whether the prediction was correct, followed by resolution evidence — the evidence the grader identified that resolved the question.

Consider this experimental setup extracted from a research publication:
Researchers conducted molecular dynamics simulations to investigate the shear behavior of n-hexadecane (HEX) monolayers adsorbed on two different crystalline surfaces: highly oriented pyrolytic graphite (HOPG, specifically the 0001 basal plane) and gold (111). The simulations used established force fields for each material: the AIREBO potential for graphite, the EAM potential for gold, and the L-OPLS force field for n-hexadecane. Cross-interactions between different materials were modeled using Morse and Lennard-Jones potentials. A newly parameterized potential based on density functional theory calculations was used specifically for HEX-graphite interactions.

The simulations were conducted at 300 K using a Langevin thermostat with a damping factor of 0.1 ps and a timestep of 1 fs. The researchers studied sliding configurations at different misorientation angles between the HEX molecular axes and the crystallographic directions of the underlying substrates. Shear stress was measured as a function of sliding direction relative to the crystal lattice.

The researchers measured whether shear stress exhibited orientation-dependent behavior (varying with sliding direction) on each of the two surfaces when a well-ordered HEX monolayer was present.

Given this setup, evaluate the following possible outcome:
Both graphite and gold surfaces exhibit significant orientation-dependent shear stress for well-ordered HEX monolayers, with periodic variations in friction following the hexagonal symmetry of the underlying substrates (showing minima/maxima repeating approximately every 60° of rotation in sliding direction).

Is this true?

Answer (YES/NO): NO